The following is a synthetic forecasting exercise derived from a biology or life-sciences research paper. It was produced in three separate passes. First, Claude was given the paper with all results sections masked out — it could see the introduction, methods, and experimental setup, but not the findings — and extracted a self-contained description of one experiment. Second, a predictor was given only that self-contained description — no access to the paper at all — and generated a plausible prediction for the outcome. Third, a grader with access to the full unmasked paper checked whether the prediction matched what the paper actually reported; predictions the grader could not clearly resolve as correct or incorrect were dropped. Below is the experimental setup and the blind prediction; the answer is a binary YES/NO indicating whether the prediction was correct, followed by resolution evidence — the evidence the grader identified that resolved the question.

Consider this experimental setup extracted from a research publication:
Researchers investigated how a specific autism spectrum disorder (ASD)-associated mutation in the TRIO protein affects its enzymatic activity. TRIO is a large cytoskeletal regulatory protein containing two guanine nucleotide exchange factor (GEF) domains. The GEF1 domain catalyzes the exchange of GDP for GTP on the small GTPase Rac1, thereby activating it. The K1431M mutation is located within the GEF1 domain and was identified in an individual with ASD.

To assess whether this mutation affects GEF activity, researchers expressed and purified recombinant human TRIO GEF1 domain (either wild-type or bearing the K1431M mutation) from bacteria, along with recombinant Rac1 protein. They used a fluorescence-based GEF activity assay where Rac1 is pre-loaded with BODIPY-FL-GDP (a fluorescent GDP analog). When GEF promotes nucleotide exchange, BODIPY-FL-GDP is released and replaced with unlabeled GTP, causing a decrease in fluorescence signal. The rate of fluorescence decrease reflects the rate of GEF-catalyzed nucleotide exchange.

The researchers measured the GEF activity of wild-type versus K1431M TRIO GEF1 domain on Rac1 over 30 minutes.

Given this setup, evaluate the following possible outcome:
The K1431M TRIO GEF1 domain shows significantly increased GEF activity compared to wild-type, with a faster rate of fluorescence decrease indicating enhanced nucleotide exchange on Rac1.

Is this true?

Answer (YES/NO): NO